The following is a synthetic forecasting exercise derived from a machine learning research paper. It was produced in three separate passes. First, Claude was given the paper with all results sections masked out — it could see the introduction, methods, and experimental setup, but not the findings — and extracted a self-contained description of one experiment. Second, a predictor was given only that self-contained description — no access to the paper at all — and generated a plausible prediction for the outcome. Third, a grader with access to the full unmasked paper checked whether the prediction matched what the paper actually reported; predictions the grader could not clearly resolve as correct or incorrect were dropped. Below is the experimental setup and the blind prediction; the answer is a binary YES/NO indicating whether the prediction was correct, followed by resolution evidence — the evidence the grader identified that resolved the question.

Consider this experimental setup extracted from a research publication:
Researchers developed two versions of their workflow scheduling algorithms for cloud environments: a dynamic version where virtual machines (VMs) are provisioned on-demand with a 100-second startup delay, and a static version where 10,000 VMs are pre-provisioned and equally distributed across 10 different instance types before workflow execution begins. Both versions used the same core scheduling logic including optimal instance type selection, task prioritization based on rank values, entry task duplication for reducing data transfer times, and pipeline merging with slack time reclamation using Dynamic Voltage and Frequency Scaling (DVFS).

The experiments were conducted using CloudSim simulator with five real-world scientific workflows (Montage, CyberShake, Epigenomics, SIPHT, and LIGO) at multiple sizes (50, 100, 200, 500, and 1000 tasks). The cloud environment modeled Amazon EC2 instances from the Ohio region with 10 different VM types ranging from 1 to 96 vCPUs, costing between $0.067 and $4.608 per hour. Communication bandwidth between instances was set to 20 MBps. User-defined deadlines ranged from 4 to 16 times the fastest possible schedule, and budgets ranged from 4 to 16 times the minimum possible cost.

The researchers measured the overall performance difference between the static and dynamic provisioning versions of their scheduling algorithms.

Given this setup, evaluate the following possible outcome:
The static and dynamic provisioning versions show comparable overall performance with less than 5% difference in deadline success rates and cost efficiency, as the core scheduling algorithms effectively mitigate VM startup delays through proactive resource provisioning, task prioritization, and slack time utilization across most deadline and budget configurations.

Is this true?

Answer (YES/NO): NO